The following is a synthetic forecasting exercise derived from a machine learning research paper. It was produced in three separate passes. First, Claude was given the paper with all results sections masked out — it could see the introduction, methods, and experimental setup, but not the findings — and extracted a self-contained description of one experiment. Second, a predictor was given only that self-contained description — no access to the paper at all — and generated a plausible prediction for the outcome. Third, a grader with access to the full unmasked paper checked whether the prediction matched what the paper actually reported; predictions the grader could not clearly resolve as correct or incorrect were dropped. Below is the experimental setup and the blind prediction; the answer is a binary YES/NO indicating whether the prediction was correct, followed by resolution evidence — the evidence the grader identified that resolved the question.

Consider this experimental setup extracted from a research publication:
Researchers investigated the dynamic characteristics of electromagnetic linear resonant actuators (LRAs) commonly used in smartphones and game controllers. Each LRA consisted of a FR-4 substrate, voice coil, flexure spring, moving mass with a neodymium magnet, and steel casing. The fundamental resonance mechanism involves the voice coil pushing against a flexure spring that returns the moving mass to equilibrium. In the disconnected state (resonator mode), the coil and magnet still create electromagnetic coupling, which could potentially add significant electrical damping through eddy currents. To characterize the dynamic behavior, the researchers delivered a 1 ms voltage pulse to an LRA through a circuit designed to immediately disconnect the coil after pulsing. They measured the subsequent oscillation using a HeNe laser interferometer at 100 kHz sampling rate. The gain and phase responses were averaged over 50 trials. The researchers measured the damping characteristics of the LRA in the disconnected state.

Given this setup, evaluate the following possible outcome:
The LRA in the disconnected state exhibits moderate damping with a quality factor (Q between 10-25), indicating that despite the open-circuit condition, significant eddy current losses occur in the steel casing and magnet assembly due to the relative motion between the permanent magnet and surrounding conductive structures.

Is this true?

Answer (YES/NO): NO